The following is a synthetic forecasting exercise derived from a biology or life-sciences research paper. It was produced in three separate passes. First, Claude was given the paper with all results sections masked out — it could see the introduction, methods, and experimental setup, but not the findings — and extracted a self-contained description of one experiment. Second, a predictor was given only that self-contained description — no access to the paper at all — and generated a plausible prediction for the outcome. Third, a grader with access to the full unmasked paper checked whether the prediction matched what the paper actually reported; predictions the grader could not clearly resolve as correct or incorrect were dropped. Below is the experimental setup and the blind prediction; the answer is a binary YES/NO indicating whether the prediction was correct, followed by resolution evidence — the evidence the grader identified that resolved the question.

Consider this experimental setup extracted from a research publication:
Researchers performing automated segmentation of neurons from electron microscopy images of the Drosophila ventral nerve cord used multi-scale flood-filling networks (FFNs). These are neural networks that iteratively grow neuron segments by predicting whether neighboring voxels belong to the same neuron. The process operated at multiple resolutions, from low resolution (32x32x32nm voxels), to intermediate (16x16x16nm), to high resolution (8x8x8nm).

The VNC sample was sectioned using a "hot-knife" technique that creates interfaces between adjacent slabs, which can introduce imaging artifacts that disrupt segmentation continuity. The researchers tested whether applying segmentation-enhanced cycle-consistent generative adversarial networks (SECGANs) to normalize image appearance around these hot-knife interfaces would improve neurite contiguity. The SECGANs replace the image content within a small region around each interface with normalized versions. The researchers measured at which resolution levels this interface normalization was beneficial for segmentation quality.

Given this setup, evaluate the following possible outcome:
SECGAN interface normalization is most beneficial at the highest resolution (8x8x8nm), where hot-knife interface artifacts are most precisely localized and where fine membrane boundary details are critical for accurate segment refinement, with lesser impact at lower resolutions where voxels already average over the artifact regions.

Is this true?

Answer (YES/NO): NO